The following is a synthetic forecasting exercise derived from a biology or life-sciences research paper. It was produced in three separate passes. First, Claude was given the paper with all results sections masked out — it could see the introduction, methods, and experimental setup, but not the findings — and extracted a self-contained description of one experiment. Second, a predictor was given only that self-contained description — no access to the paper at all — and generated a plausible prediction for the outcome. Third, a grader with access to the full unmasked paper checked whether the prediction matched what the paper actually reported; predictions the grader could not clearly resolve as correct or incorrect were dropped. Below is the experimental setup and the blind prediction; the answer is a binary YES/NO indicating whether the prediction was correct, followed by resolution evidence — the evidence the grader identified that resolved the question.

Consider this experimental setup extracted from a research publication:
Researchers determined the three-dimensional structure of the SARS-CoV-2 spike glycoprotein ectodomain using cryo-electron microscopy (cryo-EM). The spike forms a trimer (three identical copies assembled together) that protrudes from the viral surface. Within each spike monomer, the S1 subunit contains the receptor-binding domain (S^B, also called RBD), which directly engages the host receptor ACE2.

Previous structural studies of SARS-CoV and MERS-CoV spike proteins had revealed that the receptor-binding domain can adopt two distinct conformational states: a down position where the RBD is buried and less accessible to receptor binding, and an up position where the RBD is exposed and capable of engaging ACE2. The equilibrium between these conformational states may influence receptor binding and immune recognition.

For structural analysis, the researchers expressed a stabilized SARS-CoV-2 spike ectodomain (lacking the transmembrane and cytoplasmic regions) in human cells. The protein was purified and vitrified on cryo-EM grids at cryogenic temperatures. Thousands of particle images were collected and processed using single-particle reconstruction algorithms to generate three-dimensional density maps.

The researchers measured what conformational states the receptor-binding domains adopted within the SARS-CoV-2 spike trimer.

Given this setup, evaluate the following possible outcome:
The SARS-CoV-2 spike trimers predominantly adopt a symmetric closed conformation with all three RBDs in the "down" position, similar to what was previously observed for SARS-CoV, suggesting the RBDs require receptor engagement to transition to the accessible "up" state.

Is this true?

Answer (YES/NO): NO